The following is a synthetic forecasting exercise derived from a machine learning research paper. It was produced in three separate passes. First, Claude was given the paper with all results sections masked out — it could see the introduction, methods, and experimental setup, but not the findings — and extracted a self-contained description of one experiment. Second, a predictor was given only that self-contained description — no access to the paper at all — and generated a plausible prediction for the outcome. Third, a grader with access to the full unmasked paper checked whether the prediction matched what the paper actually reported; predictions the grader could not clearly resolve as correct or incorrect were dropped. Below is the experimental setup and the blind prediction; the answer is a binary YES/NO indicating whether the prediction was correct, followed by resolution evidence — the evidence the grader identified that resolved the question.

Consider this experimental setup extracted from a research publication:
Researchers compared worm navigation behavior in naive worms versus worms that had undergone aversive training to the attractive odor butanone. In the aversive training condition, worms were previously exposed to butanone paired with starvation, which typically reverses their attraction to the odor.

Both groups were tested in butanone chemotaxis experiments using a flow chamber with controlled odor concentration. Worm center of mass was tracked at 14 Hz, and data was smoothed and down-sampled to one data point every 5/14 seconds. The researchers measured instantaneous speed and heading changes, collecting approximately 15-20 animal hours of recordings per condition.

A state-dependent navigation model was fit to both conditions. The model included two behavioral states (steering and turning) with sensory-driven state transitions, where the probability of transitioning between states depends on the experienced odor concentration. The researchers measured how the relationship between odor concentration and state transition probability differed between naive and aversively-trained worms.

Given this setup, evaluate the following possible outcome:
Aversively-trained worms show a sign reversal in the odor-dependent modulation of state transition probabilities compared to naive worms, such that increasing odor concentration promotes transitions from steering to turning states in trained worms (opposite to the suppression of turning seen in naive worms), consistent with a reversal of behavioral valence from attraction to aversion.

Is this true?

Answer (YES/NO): NO